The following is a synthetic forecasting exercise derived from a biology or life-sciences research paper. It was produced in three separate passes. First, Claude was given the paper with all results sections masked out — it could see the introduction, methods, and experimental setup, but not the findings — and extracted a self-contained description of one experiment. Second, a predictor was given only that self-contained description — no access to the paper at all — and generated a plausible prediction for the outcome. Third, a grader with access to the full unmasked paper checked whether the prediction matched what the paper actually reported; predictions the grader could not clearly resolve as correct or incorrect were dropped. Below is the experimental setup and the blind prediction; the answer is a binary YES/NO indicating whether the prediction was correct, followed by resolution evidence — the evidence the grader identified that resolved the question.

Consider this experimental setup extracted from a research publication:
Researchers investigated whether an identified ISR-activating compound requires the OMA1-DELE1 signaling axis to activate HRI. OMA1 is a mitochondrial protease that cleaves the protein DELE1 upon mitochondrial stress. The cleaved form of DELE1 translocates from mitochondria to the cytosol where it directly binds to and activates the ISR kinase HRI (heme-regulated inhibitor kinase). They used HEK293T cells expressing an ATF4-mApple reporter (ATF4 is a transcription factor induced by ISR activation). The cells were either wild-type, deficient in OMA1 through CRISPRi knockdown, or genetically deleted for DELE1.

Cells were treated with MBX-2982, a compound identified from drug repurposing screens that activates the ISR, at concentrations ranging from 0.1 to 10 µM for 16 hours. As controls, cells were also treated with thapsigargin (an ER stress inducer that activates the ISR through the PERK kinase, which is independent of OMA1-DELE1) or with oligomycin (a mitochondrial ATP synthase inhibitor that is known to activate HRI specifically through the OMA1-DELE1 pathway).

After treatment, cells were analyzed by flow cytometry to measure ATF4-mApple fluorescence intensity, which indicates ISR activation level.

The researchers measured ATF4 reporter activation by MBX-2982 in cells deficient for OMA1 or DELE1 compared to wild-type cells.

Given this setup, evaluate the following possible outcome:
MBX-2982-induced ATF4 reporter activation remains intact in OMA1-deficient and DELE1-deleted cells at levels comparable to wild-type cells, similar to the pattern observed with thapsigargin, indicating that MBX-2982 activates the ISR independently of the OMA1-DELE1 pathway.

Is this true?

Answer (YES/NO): NO